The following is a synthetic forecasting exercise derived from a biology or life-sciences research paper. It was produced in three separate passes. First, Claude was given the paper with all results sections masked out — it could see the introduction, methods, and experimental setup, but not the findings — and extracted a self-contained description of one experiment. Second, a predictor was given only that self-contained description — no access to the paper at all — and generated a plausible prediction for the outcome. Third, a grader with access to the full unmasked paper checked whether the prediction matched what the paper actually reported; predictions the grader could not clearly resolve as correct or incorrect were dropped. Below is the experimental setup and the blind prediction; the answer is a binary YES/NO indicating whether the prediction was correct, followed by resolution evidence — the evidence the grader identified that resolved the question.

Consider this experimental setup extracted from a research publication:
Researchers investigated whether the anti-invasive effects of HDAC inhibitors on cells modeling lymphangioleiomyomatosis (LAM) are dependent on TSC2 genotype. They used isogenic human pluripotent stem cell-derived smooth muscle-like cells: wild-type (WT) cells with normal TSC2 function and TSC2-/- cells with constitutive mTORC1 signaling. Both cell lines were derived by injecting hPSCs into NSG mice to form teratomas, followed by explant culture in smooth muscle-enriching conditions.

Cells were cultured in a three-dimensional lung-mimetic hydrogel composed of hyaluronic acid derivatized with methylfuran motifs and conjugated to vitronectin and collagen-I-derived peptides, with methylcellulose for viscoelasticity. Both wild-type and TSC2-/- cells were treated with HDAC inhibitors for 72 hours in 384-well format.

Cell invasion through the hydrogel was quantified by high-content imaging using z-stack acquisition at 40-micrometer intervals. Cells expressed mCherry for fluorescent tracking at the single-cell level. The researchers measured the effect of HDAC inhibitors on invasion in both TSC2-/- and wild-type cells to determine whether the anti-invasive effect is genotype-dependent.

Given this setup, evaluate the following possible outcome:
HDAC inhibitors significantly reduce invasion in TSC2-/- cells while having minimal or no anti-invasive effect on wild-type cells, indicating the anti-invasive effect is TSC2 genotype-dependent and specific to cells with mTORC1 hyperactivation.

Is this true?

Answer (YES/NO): NO